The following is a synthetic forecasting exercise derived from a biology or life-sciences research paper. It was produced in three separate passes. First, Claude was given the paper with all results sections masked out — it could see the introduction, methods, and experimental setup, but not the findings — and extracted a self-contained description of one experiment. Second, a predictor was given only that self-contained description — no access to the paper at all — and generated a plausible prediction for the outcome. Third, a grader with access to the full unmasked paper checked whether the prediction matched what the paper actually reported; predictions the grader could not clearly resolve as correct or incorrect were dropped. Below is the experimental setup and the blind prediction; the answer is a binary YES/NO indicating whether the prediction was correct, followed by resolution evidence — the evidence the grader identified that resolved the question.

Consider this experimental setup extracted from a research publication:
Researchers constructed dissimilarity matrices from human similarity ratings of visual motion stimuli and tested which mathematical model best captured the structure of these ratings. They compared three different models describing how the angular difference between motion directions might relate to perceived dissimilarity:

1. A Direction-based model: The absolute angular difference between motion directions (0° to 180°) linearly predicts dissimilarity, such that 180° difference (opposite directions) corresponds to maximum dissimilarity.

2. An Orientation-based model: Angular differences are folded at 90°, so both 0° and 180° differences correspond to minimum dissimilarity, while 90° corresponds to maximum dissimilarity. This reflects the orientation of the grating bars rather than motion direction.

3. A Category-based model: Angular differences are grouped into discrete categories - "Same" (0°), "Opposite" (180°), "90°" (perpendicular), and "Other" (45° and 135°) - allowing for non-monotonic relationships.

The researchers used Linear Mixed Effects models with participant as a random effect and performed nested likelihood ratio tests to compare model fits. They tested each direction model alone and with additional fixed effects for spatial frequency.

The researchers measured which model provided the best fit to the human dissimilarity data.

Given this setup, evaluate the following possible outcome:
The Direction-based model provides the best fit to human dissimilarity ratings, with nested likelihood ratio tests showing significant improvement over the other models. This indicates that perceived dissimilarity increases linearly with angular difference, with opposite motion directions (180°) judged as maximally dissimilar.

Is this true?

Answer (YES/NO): NO